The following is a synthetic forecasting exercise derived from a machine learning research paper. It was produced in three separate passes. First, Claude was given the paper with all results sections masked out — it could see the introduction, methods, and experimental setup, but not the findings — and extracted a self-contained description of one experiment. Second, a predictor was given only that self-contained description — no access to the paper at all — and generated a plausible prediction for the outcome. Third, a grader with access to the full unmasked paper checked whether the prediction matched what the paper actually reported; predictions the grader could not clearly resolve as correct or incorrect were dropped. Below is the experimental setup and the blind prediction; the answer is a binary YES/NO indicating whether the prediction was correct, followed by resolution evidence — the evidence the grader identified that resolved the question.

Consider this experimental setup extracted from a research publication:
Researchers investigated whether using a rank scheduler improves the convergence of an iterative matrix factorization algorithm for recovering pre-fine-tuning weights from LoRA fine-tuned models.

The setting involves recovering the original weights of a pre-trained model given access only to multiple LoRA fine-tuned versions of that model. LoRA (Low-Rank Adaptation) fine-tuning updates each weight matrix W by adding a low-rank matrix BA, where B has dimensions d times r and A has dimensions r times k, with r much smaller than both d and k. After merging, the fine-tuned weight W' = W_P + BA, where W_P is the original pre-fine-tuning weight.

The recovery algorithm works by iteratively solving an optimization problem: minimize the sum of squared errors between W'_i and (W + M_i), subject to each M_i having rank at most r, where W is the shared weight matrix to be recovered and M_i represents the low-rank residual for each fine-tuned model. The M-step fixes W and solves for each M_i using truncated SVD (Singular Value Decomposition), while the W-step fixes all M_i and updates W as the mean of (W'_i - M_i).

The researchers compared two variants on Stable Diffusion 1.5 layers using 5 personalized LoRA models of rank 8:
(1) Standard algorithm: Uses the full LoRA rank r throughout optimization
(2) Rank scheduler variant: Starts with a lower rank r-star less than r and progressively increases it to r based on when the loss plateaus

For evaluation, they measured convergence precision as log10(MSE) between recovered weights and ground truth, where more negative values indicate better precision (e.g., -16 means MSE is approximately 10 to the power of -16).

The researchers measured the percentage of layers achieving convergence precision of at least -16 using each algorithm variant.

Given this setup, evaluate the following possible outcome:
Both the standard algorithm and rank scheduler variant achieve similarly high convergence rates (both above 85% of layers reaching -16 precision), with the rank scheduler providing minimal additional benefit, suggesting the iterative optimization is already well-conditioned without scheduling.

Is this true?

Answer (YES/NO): NO